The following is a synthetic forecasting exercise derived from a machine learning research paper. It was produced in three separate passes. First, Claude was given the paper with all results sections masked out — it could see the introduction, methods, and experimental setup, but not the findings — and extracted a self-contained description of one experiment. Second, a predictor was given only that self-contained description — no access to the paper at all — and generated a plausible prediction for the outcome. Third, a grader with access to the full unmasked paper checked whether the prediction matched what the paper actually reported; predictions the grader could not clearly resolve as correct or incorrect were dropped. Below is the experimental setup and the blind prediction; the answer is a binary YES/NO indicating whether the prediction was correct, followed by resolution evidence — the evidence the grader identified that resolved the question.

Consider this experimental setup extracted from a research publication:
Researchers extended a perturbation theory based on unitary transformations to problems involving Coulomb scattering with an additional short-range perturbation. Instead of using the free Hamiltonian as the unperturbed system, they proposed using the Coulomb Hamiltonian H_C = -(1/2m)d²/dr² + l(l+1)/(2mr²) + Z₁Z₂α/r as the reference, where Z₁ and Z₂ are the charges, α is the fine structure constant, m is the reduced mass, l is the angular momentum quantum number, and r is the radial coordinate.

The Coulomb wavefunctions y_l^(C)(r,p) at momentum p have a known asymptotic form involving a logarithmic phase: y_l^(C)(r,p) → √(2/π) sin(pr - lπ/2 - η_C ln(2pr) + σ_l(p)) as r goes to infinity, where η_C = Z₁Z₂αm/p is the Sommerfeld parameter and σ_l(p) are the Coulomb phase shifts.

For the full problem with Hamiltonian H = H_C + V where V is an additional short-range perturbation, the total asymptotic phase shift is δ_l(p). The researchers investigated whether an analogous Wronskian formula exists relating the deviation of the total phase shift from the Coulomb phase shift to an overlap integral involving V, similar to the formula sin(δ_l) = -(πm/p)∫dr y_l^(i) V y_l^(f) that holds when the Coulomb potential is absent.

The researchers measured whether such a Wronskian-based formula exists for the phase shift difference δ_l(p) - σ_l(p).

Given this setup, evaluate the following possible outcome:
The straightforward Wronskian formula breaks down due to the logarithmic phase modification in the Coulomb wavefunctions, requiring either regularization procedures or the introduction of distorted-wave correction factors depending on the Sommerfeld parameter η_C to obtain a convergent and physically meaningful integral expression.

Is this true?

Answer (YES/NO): NO